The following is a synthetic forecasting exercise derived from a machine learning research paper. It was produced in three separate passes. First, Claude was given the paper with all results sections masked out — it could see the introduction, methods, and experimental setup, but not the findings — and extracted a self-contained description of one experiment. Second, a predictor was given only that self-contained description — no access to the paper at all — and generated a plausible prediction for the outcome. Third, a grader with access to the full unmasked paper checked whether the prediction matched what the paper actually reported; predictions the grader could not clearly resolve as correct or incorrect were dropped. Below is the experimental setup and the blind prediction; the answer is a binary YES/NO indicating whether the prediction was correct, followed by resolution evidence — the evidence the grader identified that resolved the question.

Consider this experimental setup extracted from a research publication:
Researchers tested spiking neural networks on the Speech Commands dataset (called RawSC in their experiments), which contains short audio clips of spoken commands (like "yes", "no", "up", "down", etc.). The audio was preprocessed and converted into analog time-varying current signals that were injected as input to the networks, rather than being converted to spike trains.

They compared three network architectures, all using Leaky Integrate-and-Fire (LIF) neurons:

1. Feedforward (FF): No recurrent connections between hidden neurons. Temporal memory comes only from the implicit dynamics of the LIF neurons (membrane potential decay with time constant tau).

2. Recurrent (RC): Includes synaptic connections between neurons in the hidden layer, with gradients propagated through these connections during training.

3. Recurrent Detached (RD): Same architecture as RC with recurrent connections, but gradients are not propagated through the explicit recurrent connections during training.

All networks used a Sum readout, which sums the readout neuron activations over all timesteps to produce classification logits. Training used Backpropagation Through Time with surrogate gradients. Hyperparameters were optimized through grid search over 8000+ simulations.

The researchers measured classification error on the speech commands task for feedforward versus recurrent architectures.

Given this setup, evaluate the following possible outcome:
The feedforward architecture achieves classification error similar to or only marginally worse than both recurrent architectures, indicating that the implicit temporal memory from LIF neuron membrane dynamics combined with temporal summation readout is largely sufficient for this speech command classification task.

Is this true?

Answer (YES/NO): NO